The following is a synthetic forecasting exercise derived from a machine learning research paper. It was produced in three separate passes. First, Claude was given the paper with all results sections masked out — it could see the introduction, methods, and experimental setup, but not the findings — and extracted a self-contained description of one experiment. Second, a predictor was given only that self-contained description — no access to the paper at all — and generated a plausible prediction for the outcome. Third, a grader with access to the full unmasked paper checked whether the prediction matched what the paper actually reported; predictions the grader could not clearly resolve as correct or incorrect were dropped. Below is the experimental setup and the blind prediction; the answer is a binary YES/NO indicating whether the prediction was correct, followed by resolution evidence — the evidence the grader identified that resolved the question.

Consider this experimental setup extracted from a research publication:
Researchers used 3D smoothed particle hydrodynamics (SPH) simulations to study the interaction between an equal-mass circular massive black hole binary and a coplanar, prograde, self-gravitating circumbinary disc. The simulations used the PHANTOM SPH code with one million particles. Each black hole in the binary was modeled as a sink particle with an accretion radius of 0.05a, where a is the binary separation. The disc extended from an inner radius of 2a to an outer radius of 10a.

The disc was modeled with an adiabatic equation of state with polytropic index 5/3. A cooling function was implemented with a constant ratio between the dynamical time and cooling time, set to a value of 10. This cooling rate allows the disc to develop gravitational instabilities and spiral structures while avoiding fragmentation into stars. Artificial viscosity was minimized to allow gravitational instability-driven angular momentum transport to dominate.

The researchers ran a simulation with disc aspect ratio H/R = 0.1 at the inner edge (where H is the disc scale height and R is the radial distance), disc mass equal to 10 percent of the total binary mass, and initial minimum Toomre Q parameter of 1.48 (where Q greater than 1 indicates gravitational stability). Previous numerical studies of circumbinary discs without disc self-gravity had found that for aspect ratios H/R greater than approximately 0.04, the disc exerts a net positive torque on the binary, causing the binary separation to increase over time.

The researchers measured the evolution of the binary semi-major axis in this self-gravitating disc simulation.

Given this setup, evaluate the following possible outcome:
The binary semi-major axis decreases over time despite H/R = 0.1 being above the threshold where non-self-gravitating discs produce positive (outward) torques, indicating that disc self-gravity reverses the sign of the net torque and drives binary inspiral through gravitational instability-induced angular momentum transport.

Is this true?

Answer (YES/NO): YES